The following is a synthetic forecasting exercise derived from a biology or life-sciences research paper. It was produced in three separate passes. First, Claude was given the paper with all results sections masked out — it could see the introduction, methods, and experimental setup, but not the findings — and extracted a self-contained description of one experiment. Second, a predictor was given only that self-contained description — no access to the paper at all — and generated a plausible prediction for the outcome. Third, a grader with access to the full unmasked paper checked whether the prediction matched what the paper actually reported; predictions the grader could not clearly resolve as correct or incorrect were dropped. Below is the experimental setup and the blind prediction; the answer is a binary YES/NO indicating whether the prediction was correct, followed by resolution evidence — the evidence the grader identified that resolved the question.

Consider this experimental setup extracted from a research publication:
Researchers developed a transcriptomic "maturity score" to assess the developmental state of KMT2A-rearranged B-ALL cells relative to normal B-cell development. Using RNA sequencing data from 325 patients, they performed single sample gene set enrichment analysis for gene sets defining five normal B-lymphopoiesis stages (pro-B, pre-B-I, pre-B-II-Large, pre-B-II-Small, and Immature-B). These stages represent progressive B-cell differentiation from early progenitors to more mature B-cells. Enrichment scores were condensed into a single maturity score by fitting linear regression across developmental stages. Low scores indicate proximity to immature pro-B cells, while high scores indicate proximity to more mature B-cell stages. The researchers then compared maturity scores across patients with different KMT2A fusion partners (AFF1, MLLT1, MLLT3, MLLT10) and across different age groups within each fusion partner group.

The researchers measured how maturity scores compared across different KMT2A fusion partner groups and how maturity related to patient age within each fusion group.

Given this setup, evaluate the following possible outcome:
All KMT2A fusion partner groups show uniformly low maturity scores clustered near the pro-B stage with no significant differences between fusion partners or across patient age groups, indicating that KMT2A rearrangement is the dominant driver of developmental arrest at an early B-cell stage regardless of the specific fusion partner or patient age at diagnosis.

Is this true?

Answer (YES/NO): NO